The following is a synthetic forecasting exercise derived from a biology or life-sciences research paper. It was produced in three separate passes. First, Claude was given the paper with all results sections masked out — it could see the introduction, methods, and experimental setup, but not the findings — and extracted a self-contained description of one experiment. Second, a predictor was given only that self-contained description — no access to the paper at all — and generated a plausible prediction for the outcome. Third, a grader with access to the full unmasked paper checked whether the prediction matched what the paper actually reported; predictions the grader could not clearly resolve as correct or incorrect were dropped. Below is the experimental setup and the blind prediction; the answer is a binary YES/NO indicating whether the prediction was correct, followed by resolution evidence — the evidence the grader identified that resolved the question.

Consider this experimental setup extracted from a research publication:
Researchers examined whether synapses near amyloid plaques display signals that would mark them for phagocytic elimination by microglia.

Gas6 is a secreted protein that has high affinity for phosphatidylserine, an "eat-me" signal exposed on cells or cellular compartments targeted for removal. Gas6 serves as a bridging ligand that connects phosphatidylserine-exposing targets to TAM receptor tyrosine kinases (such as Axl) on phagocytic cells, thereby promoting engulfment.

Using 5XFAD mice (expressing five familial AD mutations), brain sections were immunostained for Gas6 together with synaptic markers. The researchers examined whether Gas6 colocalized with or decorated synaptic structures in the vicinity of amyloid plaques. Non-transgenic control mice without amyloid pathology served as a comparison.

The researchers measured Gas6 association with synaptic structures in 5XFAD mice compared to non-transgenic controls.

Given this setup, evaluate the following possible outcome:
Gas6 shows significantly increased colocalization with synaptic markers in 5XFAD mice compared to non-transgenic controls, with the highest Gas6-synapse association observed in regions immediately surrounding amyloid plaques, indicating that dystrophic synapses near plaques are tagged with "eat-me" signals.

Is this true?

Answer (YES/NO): NO